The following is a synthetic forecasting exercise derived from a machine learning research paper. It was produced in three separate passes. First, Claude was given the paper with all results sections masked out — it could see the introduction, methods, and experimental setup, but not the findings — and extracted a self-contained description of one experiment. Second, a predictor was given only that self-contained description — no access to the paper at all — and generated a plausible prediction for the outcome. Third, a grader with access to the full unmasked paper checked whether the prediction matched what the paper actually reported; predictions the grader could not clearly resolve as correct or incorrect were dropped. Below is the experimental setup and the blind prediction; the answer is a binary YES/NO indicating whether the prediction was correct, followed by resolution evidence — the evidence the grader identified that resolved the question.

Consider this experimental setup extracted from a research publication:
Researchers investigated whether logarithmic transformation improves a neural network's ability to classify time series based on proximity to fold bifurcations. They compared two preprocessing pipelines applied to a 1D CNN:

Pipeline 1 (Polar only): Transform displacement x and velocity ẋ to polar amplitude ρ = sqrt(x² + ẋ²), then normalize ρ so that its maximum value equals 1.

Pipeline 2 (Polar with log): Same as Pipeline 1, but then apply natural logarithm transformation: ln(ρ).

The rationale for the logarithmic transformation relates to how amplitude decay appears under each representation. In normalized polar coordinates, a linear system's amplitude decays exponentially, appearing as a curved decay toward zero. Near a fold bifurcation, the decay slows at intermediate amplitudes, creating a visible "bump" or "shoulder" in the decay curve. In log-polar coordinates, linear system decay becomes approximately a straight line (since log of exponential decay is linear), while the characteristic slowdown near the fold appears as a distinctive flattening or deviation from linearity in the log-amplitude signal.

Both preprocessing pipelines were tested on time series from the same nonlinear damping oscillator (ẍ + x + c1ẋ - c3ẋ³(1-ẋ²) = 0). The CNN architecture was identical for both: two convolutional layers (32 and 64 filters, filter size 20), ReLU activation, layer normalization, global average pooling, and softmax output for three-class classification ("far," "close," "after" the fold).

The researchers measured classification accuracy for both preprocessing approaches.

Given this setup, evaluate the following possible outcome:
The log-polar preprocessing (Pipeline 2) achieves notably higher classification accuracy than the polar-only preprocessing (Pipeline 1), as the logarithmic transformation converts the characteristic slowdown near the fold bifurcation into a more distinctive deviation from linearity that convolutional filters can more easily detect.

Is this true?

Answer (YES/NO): YES